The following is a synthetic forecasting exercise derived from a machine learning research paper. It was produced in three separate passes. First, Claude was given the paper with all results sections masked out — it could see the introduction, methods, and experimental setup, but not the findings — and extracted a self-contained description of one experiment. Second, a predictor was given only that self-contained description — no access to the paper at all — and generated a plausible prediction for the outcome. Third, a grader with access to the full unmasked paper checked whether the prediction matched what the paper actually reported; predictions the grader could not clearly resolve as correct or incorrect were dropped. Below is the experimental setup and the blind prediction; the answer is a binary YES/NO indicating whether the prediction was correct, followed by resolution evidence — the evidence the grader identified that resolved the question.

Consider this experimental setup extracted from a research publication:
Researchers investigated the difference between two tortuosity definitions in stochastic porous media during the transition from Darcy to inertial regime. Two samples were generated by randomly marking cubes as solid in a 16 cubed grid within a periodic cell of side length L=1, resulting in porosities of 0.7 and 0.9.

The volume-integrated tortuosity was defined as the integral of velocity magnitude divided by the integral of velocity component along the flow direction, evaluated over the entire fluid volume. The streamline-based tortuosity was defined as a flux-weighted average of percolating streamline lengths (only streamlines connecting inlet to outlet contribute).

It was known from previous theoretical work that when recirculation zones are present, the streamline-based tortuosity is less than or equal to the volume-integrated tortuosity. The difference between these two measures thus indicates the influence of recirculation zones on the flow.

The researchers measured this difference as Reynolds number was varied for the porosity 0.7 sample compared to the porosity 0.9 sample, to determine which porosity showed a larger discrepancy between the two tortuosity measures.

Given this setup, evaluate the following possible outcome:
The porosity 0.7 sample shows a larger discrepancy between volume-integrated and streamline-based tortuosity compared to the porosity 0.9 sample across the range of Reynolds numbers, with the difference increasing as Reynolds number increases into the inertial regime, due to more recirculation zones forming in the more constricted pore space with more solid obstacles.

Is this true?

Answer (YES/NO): YES